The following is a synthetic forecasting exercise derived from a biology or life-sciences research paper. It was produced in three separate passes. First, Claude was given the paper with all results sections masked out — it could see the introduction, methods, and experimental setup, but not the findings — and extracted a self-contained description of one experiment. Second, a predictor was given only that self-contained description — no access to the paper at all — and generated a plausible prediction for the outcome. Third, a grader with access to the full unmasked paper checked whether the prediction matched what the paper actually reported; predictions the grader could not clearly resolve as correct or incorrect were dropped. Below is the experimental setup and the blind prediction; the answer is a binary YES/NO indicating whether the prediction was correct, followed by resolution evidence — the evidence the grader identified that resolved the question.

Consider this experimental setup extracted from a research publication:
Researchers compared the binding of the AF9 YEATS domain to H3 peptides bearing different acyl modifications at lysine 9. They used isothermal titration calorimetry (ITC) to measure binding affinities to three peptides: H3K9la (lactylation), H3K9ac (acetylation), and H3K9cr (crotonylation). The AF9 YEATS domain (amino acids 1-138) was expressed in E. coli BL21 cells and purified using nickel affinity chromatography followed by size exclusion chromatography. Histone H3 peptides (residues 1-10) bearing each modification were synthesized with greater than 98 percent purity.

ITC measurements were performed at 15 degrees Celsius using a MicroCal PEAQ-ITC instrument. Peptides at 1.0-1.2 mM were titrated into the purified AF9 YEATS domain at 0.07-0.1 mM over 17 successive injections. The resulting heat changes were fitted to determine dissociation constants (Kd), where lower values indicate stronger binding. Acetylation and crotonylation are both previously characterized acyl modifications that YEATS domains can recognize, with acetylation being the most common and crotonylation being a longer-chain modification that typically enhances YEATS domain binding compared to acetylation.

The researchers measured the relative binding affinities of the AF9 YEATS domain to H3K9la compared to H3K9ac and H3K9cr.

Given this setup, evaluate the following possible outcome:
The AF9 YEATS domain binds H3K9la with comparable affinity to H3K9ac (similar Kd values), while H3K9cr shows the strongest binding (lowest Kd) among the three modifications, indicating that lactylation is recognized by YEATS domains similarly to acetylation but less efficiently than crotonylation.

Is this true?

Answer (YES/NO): NO